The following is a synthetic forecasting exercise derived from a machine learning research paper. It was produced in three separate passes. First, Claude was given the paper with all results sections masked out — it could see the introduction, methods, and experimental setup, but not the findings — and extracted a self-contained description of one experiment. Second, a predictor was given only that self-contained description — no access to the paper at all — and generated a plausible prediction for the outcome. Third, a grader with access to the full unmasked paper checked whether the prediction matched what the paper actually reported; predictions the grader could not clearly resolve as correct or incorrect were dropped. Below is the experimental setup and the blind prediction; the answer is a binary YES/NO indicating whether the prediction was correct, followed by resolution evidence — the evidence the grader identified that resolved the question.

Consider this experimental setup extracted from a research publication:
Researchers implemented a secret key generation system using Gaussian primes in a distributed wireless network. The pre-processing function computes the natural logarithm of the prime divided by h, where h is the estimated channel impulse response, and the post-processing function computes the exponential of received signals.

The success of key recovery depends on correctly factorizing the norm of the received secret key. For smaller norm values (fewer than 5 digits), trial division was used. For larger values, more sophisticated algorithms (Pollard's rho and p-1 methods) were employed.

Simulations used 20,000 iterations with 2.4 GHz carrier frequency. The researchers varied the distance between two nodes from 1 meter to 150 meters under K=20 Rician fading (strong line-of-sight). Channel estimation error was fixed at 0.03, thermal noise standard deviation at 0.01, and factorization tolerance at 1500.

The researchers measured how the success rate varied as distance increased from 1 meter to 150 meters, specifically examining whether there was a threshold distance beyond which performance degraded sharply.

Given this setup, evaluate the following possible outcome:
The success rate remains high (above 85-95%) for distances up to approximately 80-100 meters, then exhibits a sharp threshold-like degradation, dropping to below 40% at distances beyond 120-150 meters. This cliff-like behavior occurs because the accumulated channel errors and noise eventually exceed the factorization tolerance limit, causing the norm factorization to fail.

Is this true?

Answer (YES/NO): NO